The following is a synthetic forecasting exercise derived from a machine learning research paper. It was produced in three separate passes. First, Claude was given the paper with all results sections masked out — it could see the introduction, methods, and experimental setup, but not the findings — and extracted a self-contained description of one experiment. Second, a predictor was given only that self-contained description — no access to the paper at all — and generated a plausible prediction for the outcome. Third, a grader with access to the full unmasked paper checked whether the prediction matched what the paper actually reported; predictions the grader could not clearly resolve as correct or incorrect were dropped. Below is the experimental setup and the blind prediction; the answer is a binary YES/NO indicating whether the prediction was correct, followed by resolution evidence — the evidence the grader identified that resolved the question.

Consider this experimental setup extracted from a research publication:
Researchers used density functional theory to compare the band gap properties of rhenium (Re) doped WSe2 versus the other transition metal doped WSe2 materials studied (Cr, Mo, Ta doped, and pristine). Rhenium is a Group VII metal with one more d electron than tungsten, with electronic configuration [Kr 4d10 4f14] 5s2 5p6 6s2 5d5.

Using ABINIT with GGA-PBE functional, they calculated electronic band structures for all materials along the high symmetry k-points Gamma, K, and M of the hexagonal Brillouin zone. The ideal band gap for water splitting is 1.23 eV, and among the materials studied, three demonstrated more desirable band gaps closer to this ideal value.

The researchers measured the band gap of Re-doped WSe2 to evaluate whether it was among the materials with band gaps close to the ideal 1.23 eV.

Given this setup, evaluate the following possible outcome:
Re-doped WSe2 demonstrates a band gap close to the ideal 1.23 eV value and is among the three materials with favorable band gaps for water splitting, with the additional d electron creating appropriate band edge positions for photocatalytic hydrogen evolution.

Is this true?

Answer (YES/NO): NO